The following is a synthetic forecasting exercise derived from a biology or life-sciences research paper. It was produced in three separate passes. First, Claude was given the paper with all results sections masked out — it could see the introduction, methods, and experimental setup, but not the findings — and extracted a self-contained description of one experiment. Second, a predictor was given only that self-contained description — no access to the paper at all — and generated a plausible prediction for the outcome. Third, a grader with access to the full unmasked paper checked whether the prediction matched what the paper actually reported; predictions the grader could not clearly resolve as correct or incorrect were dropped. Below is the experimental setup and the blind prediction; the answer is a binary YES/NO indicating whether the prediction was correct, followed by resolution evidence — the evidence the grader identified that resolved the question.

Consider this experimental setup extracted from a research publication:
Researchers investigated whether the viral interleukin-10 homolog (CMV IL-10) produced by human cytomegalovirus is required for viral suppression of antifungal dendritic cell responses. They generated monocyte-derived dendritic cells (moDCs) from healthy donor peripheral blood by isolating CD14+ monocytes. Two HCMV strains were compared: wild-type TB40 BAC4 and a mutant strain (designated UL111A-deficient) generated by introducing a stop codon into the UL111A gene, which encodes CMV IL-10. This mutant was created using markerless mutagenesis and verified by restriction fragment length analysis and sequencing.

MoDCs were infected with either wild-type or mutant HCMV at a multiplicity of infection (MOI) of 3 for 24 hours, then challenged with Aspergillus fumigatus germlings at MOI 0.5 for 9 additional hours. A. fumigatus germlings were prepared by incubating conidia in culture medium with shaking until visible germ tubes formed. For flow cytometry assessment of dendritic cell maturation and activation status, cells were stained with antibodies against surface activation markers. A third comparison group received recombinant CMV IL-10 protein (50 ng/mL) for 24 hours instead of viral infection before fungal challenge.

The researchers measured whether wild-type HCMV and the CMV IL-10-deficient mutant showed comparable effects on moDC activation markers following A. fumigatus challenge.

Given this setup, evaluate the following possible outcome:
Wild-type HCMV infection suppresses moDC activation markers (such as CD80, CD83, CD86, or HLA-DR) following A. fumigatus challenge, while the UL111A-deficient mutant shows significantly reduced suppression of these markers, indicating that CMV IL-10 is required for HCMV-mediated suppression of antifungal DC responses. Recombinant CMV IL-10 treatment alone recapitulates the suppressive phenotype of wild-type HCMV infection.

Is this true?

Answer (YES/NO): NO